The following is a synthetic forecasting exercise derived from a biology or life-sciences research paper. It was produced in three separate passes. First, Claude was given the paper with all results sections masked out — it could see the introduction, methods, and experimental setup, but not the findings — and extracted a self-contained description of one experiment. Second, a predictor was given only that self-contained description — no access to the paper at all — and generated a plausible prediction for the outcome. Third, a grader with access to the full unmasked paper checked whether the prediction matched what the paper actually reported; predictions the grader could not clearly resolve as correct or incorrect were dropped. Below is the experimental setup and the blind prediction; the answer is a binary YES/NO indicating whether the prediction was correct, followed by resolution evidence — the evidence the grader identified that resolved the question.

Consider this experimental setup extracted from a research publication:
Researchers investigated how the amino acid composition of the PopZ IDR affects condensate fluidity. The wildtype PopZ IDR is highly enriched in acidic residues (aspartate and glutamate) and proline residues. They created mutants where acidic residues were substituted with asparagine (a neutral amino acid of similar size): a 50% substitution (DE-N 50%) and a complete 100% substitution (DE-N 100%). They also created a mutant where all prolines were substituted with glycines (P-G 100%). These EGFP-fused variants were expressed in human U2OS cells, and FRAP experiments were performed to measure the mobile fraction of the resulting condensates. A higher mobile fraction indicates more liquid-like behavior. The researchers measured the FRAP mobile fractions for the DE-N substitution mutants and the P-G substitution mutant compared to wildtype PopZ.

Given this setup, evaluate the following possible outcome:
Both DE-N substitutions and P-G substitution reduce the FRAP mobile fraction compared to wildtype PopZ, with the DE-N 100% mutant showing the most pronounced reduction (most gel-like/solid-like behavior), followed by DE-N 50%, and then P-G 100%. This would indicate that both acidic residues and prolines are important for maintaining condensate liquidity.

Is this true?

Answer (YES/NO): NO